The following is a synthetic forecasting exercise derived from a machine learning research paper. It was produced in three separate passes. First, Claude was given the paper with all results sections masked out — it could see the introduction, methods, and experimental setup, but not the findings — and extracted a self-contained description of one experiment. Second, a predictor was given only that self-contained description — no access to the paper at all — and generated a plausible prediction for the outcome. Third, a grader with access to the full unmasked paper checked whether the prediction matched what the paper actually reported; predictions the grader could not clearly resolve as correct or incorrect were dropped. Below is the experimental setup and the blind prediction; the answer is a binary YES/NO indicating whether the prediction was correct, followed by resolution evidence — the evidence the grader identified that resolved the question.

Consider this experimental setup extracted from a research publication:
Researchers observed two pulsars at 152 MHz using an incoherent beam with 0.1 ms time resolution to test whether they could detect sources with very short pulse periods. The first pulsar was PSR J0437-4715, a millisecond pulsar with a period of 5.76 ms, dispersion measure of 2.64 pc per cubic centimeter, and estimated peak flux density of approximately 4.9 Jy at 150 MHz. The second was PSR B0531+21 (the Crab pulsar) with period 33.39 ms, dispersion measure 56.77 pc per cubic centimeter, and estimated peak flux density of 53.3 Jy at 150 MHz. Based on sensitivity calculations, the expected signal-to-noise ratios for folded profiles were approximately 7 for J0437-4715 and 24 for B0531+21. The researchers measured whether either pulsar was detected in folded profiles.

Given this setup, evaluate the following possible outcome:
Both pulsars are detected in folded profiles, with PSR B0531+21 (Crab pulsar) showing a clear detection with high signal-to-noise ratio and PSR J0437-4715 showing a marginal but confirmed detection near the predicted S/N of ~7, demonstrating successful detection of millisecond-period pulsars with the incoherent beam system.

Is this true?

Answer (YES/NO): NO